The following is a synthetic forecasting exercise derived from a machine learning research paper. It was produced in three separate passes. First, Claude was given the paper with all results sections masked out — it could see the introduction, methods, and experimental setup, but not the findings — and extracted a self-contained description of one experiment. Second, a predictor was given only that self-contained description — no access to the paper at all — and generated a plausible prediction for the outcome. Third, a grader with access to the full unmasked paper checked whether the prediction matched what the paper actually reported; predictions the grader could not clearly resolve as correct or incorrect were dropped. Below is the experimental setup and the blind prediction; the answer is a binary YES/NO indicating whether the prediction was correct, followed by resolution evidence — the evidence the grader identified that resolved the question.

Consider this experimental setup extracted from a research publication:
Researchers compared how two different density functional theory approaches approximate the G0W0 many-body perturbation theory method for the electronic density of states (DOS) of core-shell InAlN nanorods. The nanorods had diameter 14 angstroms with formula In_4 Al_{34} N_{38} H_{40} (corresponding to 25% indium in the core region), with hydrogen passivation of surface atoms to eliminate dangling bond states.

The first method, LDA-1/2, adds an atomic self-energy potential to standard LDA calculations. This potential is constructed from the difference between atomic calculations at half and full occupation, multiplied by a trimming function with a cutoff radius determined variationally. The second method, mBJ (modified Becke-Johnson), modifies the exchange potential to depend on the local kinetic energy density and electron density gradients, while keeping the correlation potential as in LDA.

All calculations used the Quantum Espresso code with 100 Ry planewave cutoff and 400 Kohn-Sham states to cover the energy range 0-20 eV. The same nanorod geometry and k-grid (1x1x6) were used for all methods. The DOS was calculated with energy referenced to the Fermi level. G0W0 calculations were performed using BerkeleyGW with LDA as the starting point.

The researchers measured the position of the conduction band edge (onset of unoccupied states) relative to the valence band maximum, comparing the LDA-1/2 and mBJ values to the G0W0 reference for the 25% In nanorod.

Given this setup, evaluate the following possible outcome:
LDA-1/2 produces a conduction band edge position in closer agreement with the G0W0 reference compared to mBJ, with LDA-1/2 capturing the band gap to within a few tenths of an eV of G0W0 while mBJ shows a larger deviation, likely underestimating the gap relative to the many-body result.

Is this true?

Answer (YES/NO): NO